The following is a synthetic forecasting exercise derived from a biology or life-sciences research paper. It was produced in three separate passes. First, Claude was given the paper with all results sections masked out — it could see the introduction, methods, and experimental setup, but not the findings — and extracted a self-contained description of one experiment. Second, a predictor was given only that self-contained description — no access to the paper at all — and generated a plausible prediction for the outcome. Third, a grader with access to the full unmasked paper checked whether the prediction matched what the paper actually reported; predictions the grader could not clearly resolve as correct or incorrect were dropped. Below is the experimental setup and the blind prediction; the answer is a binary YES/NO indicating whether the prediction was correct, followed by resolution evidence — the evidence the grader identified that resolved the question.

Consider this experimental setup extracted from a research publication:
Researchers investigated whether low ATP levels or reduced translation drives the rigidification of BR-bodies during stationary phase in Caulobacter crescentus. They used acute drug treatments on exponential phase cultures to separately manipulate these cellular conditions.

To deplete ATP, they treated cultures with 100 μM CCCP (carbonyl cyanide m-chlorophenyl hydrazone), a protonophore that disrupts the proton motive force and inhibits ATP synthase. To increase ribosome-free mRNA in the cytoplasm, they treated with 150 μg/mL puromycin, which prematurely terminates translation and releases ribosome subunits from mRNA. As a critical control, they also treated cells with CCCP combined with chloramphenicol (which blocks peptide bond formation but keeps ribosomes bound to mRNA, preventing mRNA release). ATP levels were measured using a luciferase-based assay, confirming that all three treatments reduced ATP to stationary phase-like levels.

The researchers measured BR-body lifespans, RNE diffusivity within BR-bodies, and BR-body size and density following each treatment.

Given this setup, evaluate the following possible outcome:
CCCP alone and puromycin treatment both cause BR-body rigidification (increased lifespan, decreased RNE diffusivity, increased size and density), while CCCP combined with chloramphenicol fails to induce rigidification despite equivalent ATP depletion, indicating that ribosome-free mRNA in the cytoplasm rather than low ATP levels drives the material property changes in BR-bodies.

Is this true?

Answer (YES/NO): NO